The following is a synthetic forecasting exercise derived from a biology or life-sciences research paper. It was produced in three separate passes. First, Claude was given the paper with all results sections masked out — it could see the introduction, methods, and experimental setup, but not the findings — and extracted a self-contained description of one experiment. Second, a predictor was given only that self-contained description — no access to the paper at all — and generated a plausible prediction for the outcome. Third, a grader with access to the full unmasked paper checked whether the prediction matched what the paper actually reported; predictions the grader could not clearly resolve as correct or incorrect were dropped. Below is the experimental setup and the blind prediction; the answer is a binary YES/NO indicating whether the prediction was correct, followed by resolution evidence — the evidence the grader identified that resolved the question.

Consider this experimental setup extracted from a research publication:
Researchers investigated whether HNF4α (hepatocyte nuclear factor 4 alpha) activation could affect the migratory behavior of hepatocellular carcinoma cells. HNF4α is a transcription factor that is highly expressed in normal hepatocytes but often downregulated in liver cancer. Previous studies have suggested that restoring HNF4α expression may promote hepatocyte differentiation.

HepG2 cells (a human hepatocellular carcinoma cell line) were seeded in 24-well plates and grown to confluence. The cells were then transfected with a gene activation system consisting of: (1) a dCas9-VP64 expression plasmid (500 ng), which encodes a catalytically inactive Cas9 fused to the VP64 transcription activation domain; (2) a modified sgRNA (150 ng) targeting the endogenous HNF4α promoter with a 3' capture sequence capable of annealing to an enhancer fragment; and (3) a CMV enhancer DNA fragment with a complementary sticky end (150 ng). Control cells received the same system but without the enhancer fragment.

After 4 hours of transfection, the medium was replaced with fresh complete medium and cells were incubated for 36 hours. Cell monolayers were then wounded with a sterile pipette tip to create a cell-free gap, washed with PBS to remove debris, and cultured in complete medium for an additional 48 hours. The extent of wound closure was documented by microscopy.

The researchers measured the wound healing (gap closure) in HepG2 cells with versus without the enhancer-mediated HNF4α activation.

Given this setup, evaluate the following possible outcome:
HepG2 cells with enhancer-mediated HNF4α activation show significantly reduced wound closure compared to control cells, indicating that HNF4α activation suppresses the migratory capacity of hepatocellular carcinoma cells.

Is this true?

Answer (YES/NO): YES